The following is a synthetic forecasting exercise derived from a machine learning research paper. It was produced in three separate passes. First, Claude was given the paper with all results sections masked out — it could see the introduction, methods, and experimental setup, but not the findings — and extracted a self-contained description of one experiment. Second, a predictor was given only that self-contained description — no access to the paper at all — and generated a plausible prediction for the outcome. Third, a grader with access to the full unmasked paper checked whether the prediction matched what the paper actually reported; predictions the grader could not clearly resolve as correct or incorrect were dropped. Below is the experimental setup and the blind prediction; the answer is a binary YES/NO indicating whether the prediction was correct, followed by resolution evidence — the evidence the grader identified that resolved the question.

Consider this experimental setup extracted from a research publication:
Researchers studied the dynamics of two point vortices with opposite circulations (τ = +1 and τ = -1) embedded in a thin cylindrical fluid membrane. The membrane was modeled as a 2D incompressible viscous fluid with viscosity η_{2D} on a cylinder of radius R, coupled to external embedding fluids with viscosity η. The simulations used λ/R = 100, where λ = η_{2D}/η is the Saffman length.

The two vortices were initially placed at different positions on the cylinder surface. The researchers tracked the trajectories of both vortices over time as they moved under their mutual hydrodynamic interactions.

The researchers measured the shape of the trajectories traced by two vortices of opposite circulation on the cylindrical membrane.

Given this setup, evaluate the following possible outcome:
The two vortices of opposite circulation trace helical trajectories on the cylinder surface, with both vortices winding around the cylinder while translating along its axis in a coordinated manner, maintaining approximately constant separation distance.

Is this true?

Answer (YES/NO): YES